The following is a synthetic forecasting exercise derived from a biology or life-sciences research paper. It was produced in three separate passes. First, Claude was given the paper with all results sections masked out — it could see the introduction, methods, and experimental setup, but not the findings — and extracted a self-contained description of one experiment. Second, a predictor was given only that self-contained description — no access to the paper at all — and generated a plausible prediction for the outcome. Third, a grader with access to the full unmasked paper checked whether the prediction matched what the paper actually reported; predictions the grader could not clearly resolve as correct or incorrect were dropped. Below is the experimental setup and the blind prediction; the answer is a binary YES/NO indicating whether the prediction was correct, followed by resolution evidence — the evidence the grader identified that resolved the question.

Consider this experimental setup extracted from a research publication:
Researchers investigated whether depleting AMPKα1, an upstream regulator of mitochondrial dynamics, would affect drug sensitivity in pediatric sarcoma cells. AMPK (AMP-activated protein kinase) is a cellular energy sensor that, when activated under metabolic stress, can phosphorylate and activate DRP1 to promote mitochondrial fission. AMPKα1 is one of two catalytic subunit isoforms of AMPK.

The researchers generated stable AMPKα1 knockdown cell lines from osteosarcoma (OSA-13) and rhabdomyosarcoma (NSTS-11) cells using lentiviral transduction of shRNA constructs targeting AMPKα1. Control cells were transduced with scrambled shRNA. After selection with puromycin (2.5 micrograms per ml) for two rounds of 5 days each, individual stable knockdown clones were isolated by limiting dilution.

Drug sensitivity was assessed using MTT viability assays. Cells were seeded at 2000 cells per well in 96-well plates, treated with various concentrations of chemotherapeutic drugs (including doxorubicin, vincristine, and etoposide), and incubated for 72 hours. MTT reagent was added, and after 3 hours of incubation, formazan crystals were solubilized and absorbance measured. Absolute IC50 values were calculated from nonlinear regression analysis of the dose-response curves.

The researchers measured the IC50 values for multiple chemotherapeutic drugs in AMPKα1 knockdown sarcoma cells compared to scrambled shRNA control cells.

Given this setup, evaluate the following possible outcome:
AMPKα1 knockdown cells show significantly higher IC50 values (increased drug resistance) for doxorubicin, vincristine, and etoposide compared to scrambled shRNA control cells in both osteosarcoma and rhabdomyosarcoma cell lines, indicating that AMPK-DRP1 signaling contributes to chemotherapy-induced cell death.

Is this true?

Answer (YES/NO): NO